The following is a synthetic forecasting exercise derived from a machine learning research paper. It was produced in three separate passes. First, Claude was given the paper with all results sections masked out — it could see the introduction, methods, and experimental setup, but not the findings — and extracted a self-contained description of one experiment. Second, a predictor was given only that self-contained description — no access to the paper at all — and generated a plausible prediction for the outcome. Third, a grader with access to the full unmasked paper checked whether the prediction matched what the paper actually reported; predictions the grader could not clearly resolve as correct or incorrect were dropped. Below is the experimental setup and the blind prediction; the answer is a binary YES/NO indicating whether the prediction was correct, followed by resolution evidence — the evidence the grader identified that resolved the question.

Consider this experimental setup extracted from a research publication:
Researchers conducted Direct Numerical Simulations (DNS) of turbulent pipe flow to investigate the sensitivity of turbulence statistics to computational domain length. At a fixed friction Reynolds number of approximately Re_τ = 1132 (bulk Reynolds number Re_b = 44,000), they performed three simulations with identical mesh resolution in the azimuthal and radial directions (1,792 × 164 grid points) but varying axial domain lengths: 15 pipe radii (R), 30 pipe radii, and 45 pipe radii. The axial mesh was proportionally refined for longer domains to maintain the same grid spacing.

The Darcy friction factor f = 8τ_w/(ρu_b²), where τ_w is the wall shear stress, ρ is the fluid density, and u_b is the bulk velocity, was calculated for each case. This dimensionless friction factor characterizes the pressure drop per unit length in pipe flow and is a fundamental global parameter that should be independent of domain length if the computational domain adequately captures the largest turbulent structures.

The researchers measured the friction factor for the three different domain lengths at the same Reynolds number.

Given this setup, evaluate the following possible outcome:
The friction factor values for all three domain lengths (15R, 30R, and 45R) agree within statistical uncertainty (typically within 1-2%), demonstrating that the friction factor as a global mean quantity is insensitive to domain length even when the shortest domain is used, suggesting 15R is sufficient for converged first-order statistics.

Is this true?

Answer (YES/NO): YES